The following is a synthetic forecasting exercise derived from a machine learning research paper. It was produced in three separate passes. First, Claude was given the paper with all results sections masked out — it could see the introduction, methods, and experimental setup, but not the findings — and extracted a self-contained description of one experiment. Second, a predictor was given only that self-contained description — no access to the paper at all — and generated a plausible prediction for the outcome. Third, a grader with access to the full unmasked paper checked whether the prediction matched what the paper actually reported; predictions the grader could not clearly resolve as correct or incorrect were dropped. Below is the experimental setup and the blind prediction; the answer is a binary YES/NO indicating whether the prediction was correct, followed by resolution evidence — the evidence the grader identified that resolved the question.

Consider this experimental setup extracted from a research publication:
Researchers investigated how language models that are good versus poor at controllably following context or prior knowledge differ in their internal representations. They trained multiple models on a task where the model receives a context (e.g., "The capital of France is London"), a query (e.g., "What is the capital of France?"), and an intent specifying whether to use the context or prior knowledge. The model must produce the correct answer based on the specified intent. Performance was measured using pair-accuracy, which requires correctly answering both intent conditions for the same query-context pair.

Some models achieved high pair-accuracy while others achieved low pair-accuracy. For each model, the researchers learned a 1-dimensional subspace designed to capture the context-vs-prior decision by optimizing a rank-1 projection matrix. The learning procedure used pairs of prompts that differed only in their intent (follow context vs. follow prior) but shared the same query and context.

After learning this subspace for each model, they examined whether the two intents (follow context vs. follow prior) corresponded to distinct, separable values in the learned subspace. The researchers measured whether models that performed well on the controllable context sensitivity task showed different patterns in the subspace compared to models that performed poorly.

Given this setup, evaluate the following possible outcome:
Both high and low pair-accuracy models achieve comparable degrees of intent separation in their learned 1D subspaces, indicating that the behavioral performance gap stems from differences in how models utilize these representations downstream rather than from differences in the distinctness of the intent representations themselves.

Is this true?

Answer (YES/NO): NO